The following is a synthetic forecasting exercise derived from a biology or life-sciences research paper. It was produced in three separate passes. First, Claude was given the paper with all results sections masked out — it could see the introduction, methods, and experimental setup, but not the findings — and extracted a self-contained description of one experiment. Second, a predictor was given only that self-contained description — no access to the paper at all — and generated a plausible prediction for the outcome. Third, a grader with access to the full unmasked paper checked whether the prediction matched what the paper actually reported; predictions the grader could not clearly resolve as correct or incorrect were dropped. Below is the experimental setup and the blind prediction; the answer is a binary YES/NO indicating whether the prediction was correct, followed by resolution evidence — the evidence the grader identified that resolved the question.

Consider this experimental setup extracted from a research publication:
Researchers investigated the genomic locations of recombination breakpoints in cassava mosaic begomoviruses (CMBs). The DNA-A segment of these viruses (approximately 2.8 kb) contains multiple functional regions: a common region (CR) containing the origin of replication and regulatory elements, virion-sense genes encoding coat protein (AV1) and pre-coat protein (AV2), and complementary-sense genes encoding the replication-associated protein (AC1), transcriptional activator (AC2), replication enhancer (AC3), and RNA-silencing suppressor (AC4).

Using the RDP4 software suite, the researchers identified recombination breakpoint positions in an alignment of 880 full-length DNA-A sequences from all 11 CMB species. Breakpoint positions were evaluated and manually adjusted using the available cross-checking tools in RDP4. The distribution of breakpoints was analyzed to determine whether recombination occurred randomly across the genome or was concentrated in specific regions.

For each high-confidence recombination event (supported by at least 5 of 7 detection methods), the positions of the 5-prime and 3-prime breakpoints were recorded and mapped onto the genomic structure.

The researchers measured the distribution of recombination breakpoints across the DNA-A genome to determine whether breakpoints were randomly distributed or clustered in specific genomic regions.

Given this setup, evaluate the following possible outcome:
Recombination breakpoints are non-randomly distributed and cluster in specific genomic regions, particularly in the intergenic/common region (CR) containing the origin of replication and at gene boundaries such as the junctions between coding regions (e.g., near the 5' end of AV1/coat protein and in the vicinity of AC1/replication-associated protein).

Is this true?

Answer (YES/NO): NO